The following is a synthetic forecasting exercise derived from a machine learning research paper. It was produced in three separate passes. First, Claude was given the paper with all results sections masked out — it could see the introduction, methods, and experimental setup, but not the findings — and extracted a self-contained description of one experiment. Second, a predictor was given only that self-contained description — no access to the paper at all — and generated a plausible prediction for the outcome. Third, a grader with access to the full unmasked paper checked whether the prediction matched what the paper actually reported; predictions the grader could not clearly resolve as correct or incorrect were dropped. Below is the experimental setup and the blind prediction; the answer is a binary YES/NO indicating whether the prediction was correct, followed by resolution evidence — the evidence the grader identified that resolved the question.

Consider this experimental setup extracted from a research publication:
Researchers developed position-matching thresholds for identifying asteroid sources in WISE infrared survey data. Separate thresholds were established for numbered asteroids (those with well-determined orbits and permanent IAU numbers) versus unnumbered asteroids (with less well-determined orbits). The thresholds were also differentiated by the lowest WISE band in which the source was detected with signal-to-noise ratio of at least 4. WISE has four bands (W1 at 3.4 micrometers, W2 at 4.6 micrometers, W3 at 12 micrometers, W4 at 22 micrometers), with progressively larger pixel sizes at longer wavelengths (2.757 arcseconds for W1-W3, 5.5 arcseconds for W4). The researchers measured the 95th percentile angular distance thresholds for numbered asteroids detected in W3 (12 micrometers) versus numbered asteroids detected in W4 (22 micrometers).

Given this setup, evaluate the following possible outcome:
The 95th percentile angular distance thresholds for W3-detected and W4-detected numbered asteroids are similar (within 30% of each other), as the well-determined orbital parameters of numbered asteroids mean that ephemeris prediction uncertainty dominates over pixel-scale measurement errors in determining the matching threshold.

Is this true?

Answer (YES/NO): NO